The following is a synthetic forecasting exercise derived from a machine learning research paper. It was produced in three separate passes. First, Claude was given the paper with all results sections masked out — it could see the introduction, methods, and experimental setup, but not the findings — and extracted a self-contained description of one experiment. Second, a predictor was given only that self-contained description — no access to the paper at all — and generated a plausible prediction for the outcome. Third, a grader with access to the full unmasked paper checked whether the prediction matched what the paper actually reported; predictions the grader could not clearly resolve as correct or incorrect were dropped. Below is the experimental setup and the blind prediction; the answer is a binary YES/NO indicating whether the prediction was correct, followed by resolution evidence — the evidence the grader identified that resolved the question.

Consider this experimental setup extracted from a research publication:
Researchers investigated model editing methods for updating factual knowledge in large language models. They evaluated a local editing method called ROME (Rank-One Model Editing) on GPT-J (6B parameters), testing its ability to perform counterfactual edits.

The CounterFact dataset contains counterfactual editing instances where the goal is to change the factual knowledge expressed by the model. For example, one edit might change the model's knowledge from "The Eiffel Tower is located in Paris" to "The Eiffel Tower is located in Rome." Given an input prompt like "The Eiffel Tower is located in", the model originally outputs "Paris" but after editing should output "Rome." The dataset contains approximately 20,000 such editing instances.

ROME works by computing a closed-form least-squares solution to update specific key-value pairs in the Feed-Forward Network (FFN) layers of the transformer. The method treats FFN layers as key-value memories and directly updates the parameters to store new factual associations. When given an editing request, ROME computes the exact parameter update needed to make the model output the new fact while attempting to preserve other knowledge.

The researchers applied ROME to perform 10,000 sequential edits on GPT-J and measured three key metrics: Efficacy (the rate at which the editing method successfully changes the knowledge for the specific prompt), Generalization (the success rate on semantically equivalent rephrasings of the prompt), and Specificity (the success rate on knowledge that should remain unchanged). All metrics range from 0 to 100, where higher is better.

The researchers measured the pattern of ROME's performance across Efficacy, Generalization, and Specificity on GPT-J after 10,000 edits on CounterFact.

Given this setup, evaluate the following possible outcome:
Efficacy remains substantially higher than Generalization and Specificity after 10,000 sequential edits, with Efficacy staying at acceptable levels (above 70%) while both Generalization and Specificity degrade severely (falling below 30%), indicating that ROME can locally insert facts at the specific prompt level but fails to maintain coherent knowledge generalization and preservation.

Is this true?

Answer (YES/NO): NO